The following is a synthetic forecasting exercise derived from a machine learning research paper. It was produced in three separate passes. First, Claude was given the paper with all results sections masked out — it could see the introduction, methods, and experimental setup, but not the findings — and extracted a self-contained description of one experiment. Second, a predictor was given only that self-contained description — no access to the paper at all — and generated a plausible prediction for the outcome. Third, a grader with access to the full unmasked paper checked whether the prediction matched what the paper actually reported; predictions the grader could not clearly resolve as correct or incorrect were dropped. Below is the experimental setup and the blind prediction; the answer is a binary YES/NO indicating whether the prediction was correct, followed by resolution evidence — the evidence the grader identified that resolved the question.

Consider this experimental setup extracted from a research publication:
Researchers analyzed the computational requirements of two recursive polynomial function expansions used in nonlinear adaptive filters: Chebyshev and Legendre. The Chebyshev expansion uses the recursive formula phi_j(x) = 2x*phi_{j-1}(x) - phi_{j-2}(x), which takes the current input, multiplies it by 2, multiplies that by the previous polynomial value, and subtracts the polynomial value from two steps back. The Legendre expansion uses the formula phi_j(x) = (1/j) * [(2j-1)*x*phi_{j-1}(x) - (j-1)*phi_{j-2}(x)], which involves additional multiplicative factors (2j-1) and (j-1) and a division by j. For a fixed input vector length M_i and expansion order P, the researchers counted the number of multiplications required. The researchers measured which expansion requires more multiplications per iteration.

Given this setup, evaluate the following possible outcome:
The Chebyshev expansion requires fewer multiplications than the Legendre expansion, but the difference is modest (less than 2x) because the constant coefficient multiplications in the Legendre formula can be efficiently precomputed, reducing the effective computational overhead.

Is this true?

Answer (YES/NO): NO